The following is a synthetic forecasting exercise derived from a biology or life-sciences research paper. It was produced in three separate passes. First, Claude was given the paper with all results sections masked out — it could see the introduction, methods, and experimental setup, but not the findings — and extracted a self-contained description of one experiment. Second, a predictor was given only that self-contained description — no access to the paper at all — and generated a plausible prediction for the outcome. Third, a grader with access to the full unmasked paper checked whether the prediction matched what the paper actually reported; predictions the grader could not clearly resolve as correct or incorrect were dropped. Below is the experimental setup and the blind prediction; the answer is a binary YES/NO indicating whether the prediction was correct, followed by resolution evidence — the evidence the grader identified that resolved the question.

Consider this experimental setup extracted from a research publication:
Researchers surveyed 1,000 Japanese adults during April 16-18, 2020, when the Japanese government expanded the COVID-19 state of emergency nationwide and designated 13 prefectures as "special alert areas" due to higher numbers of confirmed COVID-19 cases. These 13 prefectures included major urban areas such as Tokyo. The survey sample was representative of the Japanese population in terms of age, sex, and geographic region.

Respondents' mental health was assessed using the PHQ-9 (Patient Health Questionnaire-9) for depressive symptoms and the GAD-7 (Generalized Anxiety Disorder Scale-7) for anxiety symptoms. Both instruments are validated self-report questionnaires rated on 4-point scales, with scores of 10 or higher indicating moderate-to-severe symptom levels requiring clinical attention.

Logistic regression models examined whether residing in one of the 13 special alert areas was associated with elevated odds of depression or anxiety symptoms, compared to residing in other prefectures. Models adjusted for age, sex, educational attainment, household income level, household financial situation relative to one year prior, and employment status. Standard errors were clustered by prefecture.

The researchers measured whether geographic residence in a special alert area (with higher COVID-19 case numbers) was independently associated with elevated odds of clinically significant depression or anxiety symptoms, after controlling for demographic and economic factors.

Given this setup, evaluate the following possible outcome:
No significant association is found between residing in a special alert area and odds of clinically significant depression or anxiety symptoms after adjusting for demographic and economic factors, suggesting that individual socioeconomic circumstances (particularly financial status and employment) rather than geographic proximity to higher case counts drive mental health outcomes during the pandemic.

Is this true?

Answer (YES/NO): YES